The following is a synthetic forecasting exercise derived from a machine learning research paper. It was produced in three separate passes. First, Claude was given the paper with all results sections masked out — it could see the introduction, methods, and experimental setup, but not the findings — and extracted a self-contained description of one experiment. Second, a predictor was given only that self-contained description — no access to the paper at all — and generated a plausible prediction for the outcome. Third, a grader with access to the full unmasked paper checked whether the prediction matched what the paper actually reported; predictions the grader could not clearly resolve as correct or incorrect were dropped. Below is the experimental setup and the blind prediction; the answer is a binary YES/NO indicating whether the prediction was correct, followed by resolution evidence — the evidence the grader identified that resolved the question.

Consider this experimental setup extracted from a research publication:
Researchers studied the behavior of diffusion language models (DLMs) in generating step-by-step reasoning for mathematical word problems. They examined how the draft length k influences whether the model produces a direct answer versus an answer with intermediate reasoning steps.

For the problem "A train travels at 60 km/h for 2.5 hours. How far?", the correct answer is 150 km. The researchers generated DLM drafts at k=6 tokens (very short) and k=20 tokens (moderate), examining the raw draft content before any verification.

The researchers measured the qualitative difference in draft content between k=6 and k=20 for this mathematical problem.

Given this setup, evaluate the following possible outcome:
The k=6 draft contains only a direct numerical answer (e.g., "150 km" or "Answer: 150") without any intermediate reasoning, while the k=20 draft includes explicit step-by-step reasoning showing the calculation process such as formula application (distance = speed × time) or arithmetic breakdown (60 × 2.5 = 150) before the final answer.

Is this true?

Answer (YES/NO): YES